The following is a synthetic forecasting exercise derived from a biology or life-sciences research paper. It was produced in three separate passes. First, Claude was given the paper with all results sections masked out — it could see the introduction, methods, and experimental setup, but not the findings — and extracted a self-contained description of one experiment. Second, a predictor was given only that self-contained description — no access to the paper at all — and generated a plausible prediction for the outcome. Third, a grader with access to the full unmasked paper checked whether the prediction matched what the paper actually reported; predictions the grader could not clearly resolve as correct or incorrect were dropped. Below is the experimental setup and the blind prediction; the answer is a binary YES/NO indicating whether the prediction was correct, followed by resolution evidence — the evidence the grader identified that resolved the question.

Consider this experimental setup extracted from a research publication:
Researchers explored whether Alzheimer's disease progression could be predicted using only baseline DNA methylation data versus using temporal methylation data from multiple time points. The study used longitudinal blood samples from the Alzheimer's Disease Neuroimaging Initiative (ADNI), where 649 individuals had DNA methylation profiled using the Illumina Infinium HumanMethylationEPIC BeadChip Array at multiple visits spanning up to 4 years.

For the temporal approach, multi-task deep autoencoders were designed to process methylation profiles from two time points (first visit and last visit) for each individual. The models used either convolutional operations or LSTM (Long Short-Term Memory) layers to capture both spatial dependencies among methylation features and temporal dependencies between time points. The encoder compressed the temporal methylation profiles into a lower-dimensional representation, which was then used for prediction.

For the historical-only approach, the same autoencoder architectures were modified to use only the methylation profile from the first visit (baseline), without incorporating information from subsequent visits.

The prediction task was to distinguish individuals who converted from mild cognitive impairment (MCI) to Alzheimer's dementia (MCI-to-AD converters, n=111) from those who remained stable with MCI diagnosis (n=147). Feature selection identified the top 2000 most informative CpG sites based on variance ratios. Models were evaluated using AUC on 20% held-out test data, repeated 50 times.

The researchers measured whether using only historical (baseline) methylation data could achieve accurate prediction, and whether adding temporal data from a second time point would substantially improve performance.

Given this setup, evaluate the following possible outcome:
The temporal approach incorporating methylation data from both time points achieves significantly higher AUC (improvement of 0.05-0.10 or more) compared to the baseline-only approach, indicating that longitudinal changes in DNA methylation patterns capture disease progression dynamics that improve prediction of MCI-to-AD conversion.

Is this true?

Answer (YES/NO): NO